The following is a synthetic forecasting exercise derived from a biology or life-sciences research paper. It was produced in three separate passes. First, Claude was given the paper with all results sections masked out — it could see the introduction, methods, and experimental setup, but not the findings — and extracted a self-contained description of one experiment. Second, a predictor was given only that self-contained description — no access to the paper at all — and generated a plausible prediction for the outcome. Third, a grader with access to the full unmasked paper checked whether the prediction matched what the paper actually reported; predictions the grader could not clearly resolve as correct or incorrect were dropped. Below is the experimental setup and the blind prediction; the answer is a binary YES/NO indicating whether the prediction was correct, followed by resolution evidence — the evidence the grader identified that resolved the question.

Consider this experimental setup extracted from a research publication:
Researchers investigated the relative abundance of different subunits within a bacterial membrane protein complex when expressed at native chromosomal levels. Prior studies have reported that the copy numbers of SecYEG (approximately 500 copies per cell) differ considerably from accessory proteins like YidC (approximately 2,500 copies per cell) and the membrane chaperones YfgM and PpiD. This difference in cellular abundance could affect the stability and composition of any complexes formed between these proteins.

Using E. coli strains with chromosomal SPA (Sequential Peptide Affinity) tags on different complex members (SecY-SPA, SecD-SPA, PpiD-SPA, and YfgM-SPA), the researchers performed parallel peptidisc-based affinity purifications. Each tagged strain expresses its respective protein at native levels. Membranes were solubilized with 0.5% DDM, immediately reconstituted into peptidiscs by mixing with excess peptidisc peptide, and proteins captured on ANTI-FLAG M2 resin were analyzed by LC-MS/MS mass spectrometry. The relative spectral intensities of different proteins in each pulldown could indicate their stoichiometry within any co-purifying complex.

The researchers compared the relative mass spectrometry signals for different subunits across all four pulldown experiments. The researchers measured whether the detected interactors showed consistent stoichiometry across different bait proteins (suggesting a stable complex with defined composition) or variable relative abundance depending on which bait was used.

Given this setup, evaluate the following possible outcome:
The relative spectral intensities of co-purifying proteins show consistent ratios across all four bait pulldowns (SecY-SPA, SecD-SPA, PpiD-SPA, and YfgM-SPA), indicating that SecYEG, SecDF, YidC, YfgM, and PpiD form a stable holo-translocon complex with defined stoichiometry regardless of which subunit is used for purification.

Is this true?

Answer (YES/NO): NO